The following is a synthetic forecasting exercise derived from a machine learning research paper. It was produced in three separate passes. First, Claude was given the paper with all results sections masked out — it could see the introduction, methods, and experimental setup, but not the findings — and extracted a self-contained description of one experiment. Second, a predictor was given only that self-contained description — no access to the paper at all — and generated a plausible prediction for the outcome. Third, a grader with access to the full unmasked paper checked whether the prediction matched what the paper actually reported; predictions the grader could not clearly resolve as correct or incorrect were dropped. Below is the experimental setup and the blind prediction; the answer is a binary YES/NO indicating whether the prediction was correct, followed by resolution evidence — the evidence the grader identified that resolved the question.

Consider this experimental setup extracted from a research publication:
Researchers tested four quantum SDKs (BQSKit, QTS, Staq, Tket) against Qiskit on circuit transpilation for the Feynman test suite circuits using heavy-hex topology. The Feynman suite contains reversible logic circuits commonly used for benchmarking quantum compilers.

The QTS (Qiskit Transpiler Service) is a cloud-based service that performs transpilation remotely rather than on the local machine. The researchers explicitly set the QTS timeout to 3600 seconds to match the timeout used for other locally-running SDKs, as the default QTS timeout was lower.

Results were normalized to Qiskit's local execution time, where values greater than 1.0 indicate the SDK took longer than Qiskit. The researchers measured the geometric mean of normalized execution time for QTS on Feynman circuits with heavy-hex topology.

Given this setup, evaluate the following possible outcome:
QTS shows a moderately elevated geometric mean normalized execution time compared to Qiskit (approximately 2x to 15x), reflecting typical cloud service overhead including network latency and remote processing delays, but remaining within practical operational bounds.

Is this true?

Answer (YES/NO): NO